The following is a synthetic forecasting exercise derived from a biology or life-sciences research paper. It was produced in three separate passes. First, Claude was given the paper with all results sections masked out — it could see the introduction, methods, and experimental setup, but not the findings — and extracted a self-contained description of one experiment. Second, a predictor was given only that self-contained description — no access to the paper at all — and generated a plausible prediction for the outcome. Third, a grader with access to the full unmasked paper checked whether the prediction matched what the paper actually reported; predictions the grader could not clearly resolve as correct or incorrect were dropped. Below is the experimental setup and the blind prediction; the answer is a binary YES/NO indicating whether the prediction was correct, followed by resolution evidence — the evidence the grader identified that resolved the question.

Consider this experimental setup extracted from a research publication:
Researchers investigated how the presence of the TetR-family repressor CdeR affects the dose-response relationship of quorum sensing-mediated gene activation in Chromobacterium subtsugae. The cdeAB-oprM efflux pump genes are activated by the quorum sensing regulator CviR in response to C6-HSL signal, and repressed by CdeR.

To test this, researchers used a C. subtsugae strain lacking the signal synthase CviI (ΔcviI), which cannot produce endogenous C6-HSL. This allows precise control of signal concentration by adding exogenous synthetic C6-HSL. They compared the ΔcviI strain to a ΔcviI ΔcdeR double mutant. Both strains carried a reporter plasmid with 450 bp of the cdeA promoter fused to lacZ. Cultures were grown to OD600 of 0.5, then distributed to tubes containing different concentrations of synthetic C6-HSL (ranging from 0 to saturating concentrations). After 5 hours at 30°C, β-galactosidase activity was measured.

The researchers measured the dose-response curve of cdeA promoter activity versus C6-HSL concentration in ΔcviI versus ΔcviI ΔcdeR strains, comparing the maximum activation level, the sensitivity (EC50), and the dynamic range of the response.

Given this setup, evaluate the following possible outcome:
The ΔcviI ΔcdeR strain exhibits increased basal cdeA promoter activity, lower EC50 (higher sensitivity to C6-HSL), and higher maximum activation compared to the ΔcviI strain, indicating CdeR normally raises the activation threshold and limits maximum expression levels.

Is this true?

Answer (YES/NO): NO